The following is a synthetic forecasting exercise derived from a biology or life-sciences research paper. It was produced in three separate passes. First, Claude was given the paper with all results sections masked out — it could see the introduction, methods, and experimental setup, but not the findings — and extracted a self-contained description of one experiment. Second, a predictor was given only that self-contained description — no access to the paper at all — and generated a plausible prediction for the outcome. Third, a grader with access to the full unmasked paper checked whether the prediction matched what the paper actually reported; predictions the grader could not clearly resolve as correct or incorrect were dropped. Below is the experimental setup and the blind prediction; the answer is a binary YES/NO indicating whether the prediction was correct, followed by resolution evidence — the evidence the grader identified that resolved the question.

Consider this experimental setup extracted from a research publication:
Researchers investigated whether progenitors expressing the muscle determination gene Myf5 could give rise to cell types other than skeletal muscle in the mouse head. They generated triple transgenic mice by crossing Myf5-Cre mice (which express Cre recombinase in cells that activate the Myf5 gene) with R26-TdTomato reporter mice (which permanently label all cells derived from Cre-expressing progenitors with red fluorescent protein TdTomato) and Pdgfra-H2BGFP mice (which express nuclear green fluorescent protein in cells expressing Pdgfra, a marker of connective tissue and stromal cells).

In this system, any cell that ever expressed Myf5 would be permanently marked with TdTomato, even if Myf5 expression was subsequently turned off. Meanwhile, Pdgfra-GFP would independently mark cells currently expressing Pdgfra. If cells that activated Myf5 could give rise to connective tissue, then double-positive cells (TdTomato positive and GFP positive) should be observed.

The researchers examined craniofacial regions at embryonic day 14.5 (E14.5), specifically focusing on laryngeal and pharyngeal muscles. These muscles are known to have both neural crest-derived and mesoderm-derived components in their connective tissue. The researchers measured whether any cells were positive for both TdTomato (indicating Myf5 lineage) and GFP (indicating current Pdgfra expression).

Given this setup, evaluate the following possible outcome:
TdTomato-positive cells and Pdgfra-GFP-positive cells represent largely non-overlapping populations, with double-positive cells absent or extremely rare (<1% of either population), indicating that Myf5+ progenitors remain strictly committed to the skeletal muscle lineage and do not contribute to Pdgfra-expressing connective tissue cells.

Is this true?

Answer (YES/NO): NO